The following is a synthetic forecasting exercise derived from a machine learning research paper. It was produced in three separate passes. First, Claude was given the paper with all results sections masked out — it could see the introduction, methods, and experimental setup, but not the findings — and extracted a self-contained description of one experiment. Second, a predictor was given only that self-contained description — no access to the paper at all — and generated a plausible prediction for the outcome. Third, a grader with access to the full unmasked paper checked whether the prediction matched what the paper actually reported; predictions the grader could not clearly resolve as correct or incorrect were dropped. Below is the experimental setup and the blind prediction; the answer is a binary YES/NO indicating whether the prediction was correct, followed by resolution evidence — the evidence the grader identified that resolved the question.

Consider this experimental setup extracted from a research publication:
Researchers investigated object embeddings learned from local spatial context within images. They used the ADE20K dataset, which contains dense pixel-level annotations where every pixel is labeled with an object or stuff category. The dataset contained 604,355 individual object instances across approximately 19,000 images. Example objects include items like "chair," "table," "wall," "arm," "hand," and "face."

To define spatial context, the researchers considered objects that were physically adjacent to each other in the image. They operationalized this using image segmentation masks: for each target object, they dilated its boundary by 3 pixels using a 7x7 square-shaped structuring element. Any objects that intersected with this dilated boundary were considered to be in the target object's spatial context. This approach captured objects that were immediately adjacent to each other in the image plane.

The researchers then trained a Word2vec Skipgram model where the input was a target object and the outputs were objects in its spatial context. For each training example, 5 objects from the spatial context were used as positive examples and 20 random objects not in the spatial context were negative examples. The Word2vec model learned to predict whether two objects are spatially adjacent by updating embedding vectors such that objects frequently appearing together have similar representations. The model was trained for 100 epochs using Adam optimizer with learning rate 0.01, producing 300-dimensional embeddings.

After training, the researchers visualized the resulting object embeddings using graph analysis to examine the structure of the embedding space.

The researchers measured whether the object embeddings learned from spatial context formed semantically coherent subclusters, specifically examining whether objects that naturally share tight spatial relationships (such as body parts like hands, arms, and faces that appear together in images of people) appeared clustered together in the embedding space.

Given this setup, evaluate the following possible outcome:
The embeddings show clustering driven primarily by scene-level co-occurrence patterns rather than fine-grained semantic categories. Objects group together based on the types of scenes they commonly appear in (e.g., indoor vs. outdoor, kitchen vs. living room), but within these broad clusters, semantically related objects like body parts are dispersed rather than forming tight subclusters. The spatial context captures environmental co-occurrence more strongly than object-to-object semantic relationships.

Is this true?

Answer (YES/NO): NO